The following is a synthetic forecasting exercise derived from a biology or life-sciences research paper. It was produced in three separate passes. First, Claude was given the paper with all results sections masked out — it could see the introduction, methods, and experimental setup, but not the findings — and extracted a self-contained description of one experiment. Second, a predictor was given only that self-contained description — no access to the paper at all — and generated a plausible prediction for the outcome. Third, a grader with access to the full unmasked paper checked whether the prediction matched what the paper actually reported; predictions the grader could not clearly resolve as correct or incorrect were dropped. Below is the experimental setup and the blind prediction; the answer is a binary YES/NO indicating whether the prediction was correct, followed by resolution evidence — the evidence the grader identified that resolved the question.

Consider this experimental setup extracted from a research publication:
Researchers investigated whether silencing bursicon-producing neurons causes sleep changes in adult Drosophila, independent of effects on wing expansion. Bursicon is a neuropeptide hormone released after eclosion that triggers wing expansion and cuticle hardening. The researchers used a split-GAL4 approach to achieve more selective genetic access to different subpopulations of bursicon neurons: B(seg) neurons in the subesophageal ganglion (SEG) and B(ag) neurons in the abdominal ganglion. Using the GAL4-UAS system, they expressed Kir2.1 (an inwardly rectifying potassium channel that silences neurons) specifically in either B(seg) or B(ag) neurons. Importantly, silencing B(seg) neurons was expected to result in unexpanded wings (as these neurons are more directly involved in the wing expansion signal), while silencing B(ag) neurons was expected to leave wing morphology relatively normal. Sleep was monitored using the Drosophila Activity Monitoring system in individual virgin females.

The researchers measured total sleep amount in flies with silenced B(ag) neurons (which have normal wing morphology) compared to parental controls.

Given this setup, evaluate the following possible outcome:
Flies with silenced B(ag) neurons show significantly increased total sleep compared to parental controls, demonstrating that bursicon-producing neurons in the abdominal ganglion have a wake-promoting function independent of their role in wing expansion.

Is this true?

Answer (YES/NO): NO